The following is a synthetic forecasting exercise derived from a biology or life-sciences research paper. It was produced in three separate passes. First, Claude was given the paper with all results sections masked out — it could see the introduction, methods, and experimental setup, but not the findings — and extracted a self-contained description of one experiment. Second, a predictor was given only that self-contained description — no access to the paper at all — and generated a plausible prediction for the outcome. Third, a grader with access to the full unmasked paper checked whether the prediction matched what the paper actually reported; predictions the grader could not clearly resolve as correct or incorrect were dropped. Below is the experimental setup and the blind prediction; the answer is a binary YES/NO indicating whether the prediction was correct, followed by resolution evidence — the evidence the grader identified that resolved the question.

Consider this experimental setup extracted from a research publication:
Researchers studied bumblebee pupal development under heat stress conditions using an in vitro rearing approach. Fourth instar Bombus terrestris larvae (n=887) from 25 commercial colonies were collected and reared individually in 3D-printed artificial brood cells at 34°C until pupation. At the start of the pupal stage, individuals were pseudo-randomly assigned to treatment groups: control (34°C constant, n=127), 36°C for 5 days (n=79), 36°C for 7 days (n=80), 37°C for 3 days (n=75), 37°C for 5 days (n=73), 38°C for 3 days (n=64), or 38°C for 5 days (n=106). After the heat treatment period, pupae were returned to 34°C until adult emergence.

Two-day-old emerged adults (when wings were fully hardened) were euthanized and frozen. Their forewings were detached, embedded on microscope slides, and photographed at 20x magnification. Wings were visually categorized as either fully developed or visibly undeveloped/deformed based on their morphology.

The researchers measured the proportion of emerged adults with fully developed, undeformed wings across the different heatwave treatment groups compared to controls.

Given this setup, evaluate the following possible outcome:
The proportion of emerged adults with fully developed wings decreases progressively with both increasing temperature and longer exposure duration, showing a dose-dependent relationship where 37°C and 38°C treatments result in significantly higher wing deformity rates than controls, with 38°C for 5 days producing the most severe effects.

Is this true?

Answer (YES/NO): NO